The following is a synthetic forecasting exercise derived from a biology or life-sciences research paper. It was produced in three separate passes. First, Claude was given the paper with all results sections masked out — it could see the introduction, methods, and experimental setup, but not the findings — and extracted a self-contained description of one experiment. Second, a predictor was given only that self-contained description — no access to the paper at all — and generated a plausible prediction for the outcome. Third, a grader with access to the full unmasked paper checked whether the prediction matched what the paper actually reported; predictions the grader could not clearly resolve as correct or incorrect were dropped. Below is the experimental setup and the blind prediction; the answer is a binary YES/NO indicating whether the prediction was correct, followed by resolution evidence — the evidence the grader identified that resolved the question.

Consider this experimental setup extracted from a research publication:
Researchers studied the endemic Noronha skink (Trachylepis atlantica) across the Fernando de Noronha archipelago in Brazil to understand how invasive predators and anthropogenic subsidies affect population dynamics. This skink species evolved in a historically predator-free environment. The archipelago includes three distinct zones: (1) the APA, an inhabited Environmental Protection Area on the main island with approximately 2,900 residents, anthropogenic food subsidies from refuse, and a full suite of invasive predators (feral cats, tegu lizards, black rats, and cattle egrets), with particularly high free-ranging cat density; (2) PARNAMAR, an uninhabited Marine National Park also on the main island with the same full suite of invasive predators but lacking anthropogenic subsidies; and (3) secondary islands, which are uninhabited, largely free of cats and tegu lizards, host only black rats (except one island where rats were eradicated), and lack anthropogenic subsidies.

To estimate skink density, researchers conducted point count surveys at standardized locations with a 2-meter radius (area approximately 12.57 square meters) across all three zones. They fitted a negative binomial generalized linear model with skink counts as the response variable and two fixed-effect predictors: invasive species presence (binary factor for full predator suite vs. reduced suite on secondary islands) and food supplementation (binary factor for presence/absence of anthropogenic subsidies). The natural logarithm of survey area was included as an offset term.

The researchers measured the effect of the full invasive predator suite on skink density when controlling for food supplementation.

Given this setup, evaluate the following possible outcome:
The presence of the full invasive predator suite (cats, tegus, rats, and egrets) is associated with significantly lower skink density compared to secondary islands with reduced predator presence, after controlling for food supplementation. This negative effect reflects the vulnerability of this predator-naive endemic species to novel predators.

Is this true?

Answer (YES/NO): YES